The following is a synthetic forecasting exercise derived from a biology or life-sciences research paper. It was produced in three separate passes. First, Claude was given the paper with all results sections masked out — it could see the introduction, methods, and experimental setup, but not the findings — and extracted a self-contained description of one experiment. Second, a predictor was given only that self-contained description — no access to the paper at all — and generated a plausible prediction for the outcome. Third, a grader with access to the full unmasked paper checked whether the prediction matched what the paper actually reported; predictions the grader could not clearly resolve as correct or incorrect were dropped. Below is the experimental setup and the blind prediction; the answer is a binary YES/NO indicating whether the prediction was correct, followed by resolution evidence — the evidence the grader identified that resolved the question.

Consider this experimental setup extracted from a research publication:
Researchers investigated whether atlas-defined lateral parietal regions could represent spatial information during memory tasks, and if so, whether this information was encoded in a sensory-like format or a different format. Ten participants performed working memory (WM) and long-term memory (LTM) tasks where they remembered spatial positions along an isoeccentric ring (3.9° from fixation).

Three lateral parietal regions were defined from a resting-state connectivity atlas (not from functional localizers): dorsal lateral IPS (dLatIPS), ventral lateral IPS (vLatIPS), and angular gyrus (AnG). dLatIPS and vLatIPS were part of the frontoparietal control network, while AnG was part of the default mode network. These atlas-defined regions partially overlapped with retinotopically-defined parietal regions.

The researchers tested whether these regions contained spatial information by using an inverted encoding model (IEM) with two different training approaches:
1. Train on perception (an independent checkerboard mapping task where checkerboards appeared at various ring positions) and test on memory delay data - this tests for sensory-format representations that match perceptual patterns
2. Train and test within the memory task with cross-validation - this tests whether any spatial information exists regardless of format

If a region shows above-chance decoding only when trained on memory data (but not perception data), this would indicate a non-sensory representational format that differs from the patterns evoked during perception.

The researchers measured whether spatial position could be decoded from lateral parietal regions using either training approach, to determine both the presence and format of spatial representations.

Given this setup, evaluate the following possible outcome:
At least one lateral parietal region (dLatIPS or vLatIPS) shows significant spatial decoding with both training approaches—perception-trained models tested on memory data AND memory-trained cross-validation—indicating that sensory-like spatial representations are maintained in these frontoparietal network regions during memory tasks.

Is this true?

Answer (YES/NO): NO